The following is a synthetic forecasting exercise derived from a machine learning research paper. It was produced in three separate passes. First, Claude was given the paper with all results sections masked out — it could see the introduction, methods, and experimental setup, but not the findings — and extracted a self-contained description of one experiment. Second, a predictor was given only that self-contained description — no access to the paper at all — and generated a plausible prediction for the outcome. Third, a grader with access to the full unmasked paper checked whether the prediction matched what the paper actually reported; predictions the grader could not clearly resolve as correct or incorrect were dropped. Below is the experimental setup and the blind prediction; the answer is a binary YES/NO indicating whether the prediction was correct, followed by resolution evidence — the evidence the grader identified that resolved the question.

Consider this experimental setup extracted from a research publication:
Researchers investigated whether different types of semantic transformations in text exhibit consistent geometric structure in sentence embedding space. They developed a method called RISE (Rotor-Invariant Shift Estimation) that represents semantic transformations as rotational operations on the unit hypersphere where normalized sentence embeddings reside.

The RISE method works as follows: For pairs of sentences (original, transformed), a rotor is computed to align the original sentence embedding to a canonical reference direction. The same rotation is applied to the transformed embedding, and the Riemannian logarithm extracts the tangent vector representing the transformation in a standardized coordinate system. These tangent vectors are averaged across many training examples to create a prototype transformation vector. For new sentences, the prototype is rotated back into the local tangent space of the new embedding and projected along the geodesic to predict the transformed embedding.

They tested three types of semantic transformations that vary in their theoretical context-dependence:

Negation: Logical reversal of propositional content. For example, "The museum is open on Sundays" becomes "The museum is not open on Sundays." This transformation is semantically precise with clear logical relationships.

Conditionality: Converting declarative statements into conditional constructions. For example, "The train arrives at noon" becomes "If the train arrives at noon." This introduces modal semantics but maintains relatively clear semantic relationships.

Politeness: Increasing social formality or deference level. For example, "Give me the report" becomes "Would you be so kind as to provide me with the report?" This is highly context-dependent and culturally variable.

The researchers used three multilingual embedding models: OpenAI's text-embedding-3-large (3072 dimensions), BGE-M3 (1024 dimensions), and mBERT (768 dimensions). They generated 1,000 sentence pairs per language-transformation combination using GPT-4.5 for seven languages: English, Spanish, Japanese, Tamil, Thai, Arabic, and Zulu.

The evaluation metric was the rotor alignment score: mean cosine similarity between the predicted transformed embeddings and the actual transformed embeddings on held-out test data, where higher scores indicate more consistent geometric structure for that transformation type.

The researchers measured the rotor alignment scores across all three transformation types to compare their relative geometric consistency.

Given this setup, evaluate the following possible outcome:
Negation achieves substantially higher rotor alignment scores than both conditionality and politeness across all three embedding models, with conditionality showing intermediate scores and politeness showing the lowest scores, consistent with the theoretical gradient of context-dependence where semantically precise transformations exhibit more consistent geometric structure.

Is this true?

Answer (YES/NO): NO